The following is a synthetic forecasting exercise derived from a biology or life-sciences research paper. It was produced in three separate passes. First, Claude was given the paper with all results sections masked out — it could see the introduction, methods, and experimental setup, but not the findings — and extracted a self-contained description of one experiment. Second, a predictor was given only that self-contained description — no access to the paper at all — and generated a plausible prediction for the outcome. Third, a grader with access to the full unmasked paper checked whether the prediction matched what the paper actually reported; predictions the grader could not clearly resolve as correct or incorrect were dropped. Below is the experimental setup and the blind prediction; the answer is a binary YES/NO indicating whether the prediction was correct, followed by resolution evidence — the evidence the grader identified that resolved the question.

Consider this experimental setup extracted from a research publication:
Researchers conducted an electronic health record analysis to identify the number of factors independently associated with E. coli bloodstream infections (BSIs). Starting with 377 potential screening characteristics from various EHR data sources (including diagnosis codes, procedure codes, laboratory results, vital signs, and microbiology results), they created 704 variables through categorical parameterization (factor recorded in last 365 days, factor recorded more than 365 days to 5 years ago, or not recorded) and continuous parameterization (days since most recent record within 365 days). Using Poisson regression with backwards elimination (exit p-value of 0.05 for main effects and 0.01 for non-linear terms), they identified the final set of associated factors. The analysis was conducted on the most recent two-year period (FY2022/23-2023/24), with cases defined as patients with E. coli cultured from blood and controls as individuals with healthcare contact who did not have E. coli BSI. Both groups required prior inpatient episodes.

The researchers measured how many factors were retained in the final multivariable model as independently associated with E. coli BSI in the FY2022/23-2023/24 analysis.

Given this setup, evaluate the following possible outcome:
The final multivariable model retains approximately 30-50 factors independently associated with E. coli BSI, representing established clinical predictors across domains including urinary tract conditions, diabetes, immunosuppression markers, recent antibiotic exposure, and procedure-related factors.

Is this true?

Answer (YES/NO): NO